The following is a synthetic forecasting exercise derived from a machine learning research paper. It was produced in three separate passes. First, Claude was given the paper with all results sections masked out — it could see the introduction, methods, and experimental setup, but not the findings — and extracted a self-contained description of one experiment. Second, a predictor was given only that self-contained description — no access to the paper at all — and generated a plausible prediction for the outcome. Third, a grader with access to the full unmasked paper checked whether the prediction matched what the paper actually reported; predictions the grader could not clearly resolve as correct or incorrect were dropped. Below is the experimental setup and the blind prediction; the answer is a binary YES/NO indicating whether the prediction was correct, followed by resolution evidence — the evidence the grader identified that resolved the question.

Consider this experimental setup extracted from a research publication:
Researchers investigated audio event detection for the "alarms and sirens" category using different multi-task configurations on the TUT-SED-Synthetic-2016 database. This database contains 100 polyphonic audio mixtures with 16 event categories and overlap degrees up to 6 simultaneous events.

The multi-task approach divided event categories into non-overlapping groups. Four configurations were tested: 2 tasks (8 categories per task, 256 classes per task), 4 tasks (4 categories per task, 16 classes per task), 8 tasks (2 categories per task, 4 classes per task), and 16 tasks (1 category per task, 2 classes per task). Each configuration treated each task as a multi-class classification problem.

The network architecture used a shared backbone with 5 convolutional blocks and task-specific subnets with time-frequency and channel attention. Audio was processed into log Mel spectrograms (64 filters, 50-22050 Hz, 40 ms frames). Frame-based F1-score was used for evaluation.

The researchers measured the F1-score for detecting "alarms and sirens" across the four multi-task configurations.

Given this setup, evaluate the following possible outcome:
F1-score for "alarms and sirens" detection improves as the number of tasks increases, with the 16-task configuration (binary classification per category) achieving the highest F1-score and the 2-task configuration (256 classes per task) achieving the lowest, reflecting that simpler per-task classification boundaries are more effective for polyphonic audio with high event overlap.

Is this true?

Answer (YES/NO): NO